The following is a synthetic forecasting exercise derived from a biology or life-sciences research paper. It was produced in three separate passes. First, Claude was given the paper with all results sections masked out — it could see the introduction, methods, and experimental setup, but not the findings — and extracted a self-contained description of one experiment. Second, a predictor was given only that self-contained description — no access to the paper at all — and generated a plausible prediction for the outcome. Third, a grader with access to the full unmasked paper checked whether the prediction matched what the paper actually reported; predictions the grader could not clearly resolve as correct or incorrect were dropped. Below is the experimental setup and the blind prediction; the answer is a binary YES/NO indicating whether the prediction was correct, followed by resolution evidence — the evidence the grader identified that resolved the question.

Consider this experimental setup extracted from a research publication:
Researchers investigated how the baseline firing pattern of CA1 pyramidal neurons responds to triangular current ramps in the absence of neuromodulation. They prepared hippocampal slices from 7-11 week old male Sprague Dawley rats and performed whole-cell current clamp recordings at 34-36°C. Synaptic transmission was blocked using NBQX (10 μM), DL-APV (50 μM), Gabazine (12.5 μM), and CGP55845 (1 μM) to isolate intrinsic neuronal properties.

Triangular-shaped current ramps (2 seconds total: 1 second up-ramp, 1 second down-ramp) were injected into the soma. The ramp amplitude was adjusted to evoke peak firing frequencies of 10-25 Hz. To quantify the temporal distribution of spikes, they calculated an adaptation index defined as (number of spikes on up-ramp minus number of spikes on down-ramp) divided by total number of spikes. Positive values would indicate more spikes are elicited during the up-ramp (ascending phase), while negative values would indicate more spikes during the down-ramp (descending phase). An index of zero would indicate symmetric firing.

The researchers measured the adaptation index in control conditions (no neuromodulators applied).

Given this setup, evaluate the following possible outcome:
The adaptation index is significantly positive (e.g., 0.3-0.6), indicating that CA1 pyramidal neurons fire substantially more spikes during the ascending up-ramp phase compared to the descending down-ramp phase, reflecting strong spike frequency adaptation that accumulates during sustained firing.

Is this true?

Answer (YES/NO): YES